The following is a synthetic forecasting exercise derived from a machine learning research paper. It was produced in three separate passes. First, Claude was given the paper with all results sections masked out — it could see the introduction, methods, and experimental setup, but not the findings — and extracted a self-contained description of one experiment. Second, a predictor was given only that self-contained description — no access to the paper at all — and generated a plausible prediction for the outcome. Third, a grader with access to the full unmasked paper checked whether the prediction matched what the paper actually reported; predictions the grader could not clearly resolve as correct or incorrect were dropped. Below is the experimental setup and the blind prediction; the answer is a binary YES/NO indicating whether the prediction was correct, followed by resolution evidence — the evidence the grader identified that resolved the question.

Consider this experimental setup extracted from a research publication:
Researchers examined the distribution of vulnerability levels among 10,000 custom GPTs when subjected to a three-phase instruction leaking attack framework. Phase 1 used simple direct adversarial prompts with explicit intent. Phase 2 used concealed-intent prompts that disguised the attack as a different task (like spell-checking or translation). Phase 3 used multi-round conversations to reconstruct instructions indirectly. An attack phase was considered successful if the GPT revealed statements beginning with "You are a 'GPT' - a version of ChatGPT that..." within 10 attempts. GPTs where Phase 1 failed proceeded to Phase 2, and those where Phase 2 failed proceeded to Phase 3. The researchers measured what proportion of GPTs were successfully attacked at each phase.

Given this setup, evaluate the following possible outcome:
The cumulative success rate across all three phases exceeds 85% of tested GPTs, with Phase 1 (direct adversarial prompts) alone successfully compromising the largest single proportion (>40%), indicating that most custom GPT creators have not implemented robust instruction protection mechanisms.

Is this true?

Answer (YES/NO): YES